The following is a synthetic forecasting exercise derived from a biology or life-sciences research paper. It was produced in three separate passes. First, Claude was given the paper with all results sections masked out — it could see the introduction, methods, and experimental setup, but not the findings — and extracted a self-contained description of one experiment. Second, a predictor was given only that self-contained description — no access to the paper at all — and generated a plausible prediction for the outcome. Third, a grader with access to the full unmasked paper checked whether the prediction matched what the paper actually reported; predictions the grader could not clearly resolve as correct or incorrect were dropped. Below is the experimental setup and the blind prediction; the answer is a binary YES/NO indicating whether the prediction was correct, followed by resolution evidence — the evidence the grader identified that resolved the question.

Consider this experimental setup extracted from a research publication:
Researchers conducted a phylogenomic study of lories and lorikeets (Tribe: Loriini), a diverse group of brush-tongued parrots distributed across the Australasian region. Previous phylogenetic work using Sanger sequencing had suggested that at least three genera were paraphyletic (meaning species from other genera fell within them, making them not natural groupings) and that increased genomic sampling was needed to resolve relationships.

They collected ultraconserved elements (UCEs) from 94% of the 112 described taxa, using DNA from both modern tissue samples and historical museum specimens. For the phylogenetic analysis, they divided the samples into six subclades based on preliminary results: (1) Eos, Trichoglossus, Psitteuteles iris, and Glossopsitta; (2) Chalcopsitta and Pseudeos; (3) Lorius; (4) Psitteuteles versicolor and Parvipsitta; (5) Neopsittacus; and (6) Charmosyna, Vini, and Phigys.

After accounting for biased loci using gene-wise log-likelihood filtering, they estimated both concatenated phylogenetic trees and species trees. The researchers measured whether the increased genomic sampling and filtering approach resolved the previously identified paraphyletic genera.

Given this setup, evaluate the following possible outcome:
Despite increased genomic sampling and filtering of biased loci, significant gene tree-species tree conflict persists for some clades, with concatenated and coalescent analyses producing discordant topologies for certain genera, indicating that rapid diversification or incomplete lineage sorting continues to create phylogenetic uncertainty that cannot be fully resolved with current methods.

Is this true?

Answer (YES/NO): NO